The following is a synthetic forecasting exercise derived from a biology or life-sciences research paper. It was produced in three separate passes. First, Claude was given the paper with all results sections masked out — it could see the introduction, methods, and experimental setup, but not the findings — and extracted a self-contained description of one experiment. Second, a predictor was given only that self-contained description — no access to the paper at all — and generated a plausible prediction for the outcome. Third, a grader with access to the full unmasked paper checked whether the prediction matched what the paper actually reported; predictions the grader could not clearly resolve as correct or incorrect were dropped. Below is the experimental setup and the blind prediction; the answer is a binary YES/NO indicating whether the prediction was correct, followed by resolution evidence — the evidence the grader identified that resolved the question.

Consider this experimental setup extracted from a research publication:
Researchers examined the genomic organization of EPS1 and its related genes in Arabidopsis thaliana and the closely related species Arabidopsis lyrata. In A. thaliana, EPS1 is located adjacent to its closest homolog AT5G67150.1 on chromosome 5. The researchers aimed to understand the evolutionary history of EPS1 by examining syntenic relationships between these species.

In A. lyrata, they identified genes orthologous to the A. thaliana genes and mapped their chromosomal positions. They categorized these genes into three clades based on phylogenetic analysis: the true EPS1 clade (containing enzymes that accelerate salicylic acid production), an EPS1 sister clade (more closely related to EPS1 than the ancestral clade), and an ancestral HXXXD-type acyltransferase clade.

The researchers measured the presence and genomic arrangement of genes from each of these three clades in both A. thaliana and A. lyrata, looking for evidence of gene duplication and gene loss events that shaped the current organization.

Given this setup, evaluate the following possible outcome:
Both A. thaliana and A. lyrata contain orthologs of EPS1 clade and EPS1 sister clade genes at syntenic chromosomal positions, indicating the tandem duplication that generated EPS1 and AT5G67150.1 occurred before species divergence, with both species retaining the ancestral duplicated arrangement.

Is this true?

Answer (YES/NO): NO